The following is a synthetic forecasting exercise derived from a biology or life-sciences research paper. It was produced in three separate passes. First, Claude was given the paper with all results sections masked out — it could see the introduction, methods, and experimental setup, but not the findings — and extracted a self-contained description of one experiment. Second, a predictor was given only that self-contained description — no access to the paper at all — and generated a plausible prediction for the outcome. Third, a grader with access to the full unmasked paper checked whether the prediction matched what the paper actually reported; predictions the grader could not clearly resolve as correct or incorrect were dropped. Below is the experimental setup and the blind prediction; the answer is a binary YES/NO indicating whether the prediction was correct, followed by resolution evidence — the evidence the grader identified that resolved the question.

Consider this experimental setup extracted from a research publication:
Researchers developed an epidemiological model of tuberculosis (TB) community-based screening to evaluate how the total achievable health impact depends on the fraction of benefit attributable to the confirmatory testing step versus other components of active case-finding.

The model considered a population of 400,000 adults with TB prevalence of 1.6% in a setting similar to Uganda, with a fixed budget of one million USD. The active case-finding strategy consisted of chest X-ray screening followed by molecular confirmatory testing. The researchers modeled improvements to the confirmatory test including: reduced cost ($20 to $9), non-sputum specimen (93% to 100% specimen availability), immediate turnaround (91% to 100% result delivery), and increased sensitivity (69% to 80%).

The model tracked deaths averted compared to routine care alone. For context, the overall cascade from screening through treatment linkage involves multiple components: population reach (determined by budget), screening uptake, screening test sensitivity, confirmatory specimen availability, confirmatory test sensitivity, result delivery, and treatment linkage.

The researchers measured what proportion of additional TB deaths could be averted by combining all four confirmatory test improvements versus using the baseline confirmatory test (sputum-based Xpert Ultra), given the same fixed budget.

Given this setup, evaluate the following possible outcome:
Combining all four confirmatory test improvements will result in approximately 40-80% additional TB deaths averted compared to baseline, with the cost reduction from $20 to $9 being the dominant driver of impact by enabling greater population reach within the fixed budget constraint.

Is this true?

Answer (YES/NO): NO